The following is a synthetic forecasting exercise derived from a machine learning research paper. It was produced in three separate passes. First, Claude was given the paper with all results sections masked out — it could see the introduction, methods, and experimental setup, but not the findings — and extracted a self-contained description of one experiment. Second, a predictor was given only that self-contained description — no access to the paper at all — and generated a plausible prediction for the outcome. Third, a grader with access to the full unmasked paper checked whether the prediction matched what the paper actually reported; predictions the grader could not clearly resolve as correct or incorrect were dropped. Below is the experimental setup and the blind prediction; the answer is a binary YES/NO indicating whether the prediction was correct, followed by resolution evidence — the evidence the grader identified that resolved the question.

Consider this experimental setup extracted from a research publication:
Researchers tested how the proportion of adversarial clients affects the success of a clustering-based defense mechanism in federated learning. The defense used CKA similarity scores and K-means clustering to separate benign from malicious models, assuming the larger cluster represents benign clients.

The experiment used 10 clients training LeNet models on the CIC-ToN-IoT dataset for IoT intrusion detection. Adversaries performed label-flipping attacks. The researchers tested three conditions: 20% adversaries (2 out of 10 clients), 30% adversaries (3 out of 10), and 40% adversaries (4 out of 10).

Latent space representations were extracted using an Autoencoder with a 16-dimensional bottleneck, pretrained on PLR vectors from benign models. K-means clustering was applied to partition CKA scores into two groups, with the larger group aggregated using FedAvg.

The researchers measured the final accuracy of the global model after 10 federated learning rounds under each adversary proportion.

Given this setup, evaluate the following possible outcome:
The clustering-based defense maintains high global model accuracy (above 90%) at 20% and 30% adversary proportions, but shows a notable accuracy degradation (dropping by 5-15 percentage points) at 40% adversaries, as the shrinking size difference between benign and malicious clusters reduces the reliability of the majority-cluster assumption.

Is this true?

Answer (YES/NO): NO